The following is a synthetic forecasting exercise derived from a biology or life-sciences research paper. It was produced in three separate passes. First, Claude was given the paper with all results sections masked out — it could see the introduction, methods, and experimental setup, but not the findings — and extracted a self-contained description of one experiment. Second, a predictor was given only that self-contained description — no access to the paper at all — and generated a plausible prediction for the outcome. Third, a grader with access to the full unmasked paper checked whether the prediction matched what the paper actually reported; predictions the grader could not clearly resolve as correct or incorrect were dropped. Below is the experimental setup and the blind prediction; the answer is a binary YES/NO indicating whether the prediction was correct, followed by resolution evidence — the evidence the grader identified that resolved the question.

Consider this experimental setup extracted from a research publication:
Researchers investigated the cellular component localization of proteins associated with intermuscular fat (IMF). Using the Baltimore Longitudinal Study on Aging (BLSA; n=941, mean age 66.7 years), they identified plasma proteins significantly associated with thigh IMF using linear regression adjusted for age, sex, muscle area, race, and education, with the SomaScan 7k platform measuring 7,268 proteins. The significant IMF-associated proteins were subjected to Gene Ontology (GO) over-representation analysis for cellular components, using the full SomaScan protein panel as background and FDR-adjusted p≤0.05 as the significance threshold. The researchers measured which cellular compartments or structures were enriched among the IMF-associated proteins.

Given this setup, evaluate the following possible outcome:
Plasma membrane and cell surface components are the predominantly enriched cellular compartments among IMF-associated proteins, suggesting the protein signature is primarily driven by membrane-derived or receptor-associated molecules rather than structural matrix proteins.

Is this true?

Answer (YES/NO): NO